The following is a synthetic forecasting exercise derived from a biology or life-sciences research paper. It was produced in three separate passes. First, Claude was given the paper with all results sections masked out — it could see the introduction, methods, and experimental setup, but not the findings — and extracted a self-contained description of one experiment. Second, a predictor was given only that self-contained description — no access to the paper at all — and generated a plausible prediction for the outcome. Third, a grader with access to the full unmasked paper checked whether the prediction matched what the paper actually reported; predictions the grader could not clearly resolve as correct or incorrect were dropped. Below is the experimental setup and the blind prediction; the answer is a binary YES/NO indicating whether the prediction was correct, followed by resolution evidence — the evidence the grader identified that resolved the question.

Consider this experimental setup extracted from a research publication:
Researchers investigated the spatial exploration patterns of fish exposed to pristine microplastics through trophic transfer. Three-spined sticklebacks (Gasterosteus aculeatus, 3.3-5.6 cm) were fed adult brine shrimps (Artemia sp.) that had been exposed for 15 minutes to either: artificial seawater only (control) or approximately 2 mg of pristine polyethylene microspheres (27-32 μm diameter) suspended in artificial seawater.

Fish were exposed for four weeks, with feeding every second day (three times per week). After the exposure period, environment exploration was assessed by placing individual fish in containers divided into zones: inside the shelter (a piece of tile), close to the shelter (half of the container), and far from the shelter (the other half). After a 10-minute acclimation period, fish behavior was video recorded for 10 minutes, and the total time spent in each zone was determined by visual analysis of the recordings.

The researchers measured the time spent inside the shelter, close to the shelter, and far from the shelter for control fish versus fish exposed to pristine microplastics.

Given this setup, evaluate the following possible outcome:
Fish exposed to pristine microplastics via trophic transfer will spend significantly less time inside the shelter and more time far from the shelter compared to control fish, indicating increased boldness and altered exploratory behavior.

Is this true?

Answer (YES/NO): NO